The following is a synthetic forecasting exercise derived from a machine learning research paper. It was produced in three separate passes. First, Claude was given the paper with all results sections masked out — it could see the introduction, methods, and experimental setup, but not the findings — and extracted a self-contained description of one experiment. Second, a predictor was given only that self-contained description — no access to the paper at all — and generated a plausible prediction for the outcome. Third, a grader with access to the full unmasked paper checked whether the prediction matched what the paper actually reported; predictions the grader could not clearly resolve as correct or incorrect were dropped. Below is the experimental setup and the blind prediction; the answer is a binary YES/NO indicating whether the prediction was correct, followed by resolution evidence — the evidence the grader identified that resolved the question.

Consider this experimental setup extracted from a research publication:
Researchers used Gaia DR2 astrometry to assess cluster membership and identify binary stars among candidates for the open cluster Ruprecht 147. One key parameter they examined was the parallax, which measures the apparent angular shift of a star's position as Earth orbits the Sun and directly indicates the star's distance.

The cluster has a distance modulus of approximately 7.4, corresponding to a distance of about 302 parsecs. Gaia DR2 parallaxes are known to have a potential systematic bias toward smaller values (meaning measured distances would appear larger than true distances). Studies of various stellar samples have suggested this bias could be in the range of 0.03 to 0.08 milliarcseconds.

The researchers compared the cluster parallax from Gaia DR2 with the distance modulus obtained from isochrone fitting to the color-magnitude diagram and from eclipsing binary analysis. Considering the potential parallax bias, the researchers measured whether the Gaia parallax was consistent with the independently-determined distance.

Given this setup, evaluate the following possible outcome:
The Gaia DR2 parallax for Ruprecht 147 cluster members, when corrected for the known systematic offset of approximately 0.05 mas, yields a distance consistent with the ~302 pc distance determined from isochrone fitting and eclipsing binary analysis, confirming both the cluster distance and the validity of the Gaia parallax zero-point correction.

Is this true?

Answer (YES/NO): NO